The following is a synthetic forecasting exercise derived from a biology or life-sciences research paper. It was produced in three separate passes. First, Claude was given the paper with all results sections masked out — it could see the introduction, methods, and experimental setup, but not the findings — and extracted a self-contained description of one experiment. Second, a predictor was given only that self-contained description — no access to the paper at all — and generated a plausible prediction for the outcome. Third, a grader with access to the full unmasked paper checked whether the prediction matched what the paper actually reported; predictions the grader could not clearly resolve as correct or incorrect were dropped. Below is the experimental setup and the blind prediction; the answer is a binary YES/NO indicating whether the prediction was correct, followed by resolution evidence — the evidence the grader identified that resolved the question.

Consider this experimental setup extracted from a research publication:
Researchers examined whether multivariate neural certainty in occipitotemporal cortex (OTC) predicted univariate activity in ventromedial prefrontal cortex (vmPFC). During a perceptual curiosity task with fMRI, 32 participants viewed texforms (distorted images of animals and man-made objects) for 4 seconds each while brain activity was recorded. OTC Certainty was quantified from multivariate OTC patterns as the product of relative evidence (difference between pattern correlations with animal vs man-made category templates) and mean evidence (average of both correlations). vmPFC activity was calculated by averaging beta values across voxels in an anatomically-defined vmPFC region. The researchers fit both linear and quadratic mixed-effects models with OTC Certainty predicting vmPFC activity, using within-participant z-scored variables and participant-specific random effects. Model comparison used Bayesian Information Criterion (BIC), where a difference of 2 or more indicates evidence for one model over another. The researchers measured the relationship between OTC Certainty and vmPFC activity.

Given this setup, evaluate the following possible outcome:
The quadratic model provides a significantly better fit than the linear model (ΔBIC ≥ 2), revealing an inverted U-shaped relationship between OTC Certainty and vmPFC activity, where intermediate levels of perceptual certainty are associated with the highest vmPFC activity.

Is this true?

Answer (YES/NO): NO